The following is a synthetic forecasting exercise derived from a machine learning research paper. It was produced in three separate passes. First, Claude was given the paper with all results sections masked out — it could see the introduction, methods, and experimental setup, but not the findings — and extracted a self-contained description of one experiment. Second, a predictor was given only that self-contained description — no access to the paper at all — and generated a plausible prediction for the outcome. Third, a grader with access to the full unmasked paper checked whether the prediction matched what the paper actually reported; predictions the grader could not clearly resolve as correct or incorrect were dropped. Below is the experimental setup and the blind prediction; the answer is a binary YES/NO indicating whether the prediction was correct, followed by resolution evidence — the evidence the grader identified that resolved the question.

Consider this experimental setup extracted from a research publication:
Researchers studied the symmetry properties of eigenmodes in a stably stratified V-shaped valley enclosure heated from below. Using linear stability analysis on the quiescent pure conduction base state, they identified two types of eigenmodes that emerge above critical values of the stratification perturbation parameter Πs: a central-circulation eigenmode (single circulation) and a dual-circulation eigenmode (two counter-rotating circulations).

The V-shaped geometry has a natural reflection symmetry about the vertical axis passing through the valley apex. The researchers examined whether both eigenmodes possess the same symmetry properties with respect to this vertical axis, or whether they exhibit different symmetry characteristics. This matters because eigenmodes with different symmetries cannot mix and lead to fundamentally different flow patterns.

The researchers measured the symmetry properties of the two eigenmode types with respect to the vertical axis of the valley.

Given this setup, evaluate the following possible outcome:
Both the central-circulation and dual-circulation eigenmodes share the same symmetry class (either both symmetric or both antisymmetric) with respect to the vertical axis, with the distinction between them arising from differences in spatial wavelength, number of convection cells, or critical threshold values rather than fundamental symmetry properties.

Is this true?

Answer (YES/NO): NO